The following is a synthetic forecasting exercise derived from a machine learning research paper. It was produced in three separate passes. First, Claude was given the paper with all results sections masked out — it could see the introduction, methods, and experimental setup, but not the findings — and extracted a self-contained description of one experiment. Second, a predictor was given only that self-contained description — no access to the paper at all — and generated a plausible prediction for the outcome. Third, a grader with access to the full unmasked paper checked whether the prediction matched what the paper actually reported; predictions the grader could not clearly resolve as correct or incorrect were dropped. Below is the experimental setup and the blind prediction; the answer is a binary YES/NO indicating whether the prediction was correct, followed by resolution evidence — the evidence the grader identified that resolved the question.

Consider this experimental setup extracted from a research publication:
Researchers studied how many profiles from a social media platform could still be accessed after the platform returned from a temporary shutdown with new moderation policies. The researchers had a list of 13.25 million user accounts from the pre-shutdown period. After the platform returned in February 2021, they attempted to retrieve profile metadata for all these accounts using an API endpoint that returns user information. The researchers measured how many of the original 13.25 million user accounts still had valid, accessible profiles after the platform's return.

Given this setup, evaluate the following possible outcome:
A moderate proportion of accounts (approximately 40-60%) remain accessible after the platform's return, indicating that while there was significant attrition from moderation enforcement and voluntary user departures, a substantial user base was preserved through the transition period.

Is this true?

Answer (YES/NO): NO